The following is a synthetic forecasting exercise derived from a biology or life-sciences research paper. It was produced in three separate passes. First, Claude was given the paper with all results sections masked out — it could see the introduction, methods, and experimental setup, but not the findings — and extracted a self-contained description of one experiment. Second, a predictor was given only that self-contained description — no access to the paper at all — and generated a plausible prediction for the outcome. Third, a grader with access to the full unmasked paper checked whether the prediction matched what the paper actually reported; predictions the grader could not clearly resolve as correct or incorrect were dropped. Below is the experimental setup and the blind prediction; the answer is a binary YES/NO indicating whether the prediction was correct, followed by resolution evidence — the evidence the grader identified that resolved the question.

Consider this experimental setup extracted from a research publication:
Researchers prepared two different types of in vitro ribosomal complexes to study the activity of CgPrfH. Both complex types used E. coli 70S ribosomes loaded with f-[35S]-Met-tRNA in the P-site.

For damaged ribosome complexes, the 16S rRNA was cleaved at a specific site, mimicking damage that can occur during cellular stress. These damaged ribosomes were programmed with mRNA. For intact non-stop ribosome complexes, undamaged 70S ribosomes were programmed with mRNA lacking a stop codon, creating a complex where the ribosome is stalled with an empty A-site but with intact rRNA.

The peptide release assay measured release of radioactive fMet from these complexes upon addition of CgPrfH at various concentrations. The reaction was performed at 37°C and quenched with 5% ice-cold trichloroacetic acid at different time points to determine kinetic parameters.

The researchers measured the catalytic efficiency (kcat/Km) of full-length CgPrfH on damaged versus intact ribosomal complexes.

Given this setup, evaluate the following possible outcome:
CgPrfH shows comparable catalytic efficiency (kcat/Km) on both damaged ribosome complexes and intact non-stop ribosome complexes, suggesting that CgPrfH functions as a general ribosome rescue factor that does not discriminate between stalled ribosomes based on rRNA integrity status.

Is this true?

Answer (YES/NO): YES